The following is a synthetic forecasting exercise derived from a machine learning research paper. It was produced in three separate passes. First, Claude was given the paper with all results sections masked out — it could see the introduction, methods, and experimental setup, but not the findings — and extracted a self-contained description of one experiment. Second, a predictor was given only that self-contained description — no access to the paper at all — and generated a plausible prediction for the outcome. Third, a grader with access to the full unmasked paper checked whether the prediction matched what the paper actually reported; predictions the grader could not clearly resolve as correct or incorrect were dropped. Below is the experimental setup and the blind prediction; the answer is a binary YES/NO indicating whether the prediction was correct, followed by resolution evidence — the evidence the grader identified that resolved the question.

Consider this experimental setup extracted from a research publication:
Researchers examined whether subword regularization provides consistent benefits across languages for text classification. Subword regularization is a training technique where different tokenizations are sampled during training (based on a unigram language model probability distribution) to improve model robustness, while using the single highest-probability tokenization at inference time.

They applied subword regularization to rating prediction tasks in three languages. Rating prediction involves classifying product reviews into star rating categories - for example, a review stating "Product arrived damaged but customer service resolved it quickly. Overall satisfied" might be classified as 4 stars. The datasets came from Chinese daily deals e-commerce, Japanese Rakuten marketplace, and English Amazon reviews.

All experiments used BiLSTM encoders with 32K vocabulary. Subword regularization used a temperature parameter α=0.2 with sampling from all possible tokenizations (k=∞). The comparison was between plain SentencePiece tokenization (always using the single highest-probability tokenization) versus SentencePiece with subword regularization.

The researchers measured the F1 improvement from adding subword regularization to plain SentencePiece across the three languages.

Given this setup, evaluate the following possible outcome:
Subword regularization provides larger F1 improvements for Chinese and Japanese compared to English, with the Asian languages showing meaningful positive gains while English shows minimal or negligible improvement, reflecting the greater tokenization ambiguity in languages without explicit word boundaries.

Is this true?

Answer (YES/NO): NO